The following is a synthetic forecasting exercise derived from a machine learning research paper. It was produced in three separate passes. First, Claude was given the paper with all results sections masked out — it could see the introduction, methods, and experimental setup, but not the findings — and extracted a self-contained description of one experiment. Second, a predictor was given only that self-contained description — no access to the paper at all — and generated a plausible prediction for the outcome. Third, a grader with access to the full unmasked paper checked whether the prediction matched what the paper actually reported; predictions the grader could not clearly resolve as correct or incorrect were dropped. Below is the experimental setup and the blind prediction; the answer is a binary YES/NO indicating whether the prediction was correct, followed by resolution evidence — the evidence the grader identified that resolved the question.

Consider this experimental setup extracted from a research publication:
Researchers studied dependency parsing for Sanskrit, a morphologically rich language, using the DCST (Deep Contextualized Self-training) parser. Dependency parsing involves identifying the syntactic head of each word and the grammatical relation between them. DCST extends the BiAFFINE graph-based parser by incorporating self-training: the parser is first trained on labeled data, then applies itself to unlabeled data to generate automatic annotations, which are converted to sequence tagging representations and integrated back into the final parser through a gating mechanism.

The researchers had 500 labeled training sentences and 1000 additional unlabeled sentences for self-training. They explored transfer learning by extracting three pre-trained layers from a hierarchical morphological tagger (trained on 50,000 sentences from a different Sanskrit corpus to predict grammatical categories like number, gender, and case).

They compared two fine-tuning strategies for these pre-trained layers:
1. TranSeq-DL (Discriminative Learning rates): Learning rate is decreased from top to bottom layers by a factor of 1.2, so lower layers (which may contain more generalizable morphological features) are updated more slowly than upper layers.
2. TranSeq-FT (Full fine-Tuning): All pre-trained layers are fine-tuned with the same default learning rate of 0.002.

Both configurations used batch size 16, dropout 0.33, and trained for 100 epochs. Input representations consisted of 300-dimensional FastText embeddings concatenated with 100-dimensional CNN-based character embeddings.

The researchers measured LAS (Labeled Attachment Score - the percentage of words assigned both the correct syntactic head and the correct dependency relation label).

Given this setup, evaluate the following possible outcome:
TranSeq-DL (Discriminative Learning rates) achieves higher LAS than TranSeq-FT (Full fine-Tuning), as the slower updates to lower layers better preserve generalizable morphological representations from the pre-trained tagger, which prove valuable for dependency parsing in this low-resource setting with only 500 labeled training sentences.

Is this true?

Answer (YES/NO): YES